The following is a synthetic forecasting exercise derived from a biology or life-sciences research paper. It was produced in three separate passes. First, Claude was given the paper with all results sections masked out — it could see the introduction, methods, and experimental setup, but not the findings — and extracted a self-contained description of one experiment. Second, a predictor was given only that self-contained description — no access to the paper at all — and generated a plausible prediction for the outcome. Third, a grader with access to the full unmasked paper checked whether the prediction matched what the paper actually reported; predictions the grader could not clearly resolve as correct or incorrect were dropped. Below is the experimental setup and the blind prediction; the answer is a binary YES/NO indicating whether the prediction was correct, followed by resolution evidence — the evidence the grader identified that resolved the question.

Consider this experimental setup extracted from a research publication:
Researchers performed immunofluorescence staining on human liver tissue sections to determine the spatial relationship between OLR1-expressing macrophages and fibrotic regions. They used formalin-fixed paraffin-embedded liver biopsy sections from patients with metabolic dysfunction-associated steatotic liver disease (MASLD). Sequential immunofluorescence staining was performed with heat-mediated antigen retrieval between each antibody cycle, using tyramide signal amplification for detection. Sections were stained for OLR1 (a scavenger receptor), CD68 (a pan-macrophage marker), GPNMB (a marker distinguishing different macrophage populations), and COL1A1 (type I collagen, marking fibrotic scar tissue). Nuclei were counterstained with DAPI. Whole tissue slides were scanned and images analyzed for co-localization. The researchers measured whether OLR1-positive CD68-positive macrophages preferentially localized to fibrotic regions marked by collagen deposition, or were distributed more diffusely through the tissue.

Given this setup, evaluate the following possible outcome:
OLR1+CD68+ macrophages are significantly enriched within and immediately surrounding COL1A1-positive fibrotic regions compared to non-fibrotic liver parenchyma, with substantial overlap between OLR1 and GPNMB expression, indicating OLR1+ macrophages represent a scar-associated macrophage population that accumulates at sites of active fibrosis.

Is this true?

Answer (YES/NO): NO